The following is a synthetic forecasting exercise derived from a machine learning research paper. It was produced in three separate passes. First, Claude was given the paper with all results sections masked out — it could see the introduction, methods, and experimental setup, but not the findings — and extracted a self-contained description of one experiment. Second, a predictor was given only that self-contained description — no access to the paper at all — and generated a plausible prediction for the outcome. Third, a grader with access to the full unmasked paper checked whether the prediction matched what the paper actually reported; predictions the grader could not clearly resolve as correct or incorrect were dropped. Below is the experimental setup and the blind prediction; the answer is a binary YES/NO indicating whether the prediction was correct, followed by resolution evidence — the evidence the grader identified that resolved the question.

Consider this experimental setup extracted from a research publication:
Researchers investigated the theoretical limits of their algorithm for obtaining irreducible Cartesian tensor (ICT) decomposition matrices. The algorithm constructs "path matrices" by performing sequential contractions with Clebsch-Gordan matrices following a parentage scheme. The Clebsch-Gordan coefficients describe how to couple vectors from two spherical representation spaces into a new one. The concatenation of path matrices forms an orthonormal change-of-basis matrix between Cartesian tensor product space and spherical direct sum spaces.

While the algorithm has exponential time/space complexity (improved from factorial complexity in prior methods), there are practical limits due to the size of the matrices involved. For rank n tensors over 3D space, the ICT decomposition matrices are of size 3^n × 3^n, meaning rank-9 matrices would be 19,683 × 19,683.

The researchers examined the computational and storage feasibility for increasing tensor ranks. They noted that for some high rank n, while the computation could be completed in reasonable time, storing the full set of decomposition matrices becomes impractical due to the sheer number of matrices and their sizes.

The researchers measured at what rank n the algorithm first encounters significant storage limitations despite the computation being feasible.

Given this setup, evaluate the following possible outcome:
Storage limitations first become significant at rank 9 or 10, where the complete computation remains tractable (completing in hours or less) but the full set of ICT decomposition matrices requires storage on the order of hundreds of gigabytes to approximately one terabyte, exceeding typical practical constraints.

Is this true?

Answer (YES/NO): NO